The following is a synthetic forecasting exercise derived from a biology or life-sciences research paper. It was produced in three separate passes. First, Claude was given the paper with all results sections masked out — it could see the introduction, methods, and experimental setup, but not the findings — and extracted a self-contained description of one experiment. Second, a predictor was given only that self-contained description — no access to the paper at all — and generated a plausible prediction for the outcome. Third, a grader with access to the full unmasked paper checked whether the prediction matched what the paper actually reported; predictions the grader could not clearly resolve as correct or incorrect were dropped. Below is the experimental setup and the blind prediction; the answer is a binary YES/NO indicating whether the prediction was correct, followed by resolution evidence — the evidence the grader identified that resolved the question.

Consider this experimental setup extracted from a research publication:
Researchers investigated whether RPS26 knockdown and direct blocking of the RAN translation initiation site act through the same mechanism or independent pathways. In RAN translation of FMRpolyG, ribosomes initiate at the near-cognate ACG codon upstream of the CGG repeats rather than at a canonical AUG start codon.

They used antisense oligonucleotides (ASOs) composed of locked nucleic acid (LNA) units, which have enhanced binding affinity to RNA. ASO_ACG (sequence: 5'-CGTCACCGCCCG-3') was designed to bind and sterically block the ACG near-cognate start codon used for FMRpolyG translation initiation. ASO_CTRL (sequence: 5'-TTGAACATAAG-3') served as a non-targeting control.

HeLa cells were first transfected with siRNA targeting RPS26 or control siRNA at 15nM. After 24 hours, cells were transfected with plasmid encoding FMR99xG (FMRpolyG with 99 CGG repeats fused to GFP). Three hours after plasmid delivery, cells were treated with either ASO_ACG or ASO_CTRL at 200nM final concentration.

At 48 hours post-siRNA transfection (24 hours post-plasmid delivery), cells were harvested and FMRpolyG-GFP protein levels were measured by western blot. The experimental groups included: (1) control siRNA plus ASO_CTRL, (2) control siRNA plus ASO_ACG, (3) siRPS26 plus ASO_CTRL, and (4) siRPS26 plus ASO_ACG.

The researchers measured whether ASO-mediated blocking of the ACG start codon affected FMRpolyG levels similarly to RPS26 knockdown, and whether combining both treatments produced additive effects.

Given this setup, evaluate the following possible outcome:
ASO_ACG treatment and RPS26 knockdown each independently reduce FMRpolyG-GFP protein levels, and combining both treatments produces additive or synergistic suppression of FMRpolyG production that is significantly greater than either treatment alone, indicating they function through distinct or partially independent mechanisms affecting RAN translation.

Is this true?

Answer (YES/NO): NO